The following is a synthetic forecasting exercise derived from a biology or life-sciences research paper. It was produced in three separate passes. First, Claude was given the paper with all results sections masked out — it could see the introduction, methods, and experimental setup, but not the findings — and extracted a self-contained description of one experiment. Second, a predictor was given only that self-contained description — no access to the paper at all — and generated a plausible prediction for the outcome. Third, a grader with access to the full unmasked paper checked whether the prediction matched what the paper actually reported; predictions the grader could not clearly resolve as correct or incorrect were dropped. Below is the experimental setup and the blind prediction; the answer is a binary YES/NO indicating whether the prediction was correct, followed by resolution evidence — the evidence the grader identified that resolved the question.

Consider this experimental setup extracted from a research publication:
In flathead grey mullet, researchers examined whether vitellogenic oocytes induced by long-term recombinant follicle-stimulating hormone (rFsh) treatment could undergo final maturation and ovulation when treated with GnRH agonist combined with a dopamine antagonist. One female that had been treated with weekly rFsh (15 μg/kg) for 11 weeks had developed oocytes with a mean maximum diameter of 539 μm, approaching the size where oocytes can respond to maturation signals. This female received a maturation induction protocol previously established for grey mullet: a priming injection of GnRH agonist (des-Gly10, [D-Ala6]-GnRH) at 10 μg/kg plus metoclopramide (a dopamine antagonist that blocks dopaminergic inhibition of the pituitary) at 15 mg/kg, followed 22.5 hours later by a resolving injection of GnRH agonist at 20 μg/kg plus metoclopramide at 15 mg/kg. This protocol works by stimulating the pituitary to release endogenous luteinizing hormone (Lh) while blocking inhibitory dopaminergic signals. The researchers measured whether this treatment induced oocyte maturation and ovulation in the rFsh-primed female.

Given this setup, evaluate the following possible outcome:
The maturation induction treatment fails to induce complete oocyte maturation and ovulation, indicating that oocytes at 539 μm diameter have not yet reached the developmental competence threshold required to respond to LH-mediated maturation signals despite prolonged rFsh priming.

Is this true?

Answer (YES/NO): YES